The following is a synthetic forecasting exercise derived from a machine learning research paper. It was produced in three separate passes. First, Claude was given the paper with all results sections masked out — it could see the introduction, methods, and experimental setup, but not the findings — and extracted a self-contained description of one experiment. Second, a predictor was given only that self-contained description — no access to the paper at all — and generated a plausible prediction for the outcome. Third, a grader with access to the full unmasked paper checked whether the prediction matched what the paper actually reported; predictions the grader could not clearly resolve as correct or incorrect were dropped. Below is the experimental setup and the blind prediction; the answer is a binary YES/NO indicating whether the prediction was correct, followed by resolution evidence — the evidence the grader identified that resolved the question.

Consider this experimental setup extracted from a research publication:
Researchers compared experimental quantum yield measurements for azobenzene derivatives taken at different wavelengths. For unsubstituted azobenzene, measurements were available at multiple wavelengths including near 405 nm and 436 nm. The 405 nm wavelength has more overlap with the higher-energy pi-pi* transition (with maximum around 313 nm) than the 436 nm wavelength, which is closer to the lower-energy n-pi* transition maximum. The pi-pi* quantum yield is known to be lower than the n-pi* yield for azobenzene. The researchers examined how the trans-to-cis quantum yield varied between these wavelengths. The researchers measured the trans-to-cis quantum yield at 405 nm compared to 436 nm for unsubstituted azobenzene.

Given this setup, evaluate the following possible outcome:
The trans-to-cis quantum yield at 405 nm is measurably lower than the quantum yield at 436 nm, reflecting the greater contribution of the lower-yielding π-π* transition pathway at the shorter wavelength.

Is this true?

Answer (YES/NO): YES